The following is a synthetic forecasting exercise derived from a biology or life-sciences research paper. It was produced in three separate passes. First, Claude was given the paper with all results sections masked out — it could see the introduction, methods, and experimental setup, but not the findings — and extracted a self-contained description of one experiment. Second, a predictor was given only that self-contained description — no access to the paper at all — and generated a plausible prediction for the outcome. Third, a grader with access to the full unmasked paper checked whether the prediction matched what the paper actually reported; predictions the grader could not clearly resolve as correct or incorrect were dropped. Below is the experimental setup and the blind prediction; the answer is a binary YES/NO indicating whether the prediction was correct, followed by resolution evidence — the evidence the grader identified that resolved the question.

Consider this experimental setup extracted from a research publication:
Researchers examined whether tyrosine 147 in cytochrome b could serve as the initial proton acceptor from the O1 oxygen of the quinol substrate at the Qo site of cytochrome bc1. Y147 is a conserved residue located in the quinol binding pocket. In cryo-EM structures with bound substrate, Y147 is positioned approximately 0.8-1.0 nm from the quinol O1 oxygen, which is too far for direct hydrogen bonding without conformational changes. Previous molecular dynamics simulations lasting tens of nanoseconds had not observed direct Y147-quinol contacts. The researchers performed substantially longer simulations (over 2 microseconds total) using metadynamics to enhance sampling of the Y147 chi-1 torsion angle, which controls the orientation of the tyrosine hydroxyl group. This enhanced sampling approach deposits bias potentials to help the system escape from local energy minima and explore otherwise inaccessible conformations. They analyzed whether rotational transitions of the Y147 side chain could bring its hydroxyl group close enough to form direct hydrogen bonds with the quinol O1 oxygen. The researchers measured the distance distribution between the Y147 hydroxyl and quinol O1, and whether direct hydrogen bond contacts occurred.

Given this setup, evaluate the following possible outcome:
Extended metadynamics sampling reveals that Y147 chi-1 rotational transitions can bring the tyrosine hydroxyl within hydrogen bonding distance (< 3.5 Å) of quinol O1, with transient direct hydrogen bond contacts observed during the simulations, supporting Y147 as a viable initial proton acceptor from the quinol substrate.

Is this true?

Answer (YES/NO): YES